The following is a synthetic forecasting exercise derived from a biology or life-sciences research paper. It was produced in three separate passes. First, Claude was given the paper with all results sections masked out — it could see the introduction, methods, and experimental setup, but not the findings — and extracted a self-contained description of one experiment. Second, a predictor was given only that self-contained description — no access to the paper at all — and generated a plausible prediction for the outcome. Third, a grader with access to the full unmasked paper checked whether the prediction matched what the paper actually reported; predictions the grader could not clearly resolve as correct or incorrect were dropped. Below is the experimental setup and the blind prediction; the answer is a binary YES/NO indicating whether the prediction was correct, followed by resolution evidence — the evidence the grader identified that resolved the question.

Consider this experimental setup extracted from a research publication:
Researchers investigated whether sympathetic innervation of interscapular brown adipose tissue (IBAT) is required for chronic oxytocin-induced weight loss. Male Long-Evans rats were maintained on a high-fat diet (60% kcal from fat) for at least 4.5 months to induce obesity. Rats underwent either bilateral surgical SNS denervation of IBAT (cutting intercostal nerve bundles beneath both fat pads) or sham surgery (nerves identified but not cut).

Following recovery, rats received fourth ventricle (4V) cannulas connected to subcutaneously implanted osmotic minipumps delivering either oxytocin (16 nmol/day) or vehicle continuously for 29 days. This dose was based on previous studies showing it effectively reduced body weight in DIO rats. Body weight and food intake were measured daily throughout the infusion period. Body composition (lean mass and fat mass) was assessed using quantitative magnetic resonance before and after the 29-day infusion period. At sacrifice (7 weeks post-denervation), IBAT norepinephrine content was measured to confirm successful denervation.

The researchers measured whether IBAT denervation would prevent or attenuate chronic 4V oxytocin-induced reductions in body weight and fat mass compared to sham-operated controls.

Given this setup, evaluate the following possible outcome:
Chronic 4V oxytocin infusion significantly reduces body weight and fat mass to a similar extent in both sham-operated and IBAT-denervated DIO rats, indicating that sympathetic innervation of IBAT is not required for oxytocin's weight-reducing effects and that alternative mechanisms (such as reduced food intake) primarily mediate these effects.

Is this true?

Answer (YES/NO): YES